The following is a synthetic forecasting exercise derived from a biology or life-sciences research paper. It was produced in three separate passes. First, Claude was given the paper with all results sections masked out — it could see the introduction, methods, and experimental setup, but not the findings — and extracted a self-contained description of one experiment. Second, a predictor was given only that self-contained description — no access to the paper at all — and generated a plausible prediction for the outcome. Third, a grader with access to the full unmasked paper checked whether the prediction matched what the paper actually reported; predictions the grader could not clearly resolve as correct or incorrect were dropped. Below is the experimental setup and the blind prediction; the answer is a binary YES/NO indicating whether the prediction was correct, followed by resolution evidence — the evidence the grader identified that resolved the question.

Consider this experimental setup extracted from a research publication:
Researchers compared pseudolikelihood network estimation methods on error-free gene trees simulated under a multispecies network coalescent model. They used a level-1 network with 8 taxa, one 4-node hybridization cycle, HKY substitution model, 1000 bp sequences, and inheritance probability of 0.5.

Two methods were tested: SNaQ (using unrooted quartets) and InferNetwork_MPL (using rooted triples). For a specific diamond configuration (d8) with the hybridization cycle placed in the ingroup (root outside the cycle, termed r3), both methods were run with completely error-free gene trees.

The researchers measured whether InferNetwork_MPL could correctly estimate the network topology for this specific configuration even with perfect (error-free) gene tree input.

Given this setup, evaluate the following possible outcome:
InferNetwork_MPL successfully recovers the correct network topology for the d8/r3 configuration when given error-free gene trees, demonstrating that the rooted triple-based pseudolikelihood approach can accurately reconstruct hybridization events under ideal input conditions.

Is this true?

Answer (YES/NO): NO